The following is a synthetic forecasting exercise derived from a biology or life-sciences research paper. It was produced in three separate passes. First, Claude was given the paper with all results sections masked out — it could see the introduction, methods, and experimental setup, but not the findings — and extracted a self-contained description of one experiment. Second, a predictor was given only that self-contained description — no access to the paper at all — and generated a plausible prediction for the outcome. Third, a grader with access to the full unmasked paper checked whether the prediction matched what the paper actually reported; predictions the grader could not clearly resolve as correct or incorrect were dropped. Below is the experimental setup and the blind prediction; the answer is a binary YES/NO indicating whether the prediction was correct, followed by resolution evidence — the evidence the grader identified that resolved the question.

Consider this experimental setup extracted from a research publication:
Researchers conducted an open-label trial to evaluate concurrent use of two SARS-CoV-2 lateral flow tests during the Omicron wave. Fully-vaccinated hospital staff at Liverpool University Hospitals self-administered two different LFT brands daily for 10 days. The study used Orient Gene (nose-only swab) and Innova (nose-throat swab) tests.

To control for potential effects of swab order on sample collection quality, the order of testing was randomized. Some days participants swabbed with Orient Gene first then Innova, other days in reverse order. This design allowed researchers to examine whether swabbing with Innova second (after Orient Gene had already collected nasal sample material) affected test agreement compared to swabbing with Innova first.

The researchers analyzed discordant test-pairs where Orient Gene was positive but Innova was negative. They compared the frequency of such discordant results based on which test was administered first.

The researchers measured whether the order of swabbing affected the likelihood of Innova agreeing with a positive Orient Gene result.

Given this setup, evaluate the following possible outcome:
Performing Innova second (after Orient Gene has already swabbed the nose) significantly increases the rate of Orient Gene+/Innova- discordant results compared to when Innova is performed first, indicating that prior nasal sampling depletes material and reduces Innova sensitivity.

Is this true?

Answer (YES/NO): YES